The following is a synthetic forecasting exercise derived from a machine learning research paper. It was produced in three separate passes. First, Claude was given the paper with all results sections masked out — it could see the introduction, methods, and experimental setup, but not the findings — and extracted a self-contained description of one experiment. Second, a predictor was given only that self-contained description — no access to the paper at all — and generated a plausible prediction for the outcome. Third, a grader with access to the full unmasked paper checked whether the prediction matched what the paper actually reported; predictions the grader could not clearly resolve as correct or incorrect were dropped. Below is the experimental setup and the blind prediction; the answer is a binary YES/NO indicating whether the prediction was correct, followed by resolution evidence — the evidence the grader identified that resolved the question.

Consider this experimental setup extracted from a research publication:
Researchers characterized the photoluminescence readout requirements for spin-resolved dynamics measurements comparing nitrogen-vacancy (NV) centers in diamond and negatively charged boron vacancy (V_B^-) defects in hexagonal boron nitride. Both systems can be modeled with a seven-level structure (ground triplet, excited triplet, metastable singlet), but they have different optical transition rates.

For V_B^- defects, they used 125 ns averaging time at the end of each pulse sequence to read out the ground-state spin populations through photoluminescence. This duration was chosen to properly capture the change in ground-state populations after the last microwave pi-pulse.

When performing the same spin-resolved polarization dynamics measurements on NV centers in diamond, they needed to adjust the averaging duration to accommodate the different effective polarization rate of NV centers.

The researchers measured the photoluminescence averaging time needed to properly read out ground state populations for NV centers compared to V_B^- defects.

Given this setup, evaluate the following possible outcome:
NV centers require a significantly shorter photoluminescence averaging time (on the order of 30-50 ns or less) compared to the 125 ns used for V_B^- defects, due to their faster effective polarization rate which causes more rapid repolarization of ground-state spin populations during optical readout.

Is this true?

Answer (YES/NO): NO